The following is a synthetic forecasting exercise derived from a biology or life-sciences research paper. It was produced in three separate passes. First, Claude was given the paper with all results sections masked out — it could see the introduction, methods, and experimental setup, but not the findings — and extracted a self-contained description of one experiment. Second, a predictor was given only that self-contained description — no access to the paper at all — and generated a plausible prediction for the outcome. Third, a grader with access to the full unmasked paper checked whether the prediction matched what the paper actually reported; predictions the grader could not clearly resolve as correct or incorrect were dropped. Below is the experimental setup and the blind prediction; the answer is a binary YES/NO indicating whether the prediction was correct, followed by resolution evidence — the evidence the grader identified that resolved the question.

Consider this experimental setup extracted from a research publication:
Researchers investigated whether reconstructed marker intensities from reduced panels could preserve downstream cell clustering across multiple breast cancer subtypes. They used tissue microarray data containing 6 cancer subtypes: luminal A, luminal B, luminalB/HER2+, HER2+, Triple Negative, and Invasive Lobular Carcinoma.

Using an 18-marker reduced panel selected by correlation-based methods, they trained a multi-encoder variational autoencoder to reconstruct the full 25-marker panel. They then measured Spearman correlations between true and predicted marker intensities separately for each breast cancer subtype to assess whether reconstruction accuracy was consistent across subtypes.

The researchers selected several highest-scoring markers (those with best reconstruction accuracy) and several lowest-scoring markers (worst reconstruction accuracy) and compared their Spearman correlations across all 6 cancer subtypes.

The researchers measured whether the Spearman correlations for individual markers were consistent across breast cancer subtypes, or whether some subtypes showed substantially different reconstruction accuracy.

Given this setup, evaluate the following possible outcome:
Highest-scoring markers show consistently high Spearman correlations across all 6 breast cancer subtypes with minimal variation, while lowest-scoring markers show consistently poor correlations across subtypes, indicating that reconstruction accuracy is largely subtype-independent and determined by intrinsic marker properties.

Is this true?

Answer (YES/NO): NO